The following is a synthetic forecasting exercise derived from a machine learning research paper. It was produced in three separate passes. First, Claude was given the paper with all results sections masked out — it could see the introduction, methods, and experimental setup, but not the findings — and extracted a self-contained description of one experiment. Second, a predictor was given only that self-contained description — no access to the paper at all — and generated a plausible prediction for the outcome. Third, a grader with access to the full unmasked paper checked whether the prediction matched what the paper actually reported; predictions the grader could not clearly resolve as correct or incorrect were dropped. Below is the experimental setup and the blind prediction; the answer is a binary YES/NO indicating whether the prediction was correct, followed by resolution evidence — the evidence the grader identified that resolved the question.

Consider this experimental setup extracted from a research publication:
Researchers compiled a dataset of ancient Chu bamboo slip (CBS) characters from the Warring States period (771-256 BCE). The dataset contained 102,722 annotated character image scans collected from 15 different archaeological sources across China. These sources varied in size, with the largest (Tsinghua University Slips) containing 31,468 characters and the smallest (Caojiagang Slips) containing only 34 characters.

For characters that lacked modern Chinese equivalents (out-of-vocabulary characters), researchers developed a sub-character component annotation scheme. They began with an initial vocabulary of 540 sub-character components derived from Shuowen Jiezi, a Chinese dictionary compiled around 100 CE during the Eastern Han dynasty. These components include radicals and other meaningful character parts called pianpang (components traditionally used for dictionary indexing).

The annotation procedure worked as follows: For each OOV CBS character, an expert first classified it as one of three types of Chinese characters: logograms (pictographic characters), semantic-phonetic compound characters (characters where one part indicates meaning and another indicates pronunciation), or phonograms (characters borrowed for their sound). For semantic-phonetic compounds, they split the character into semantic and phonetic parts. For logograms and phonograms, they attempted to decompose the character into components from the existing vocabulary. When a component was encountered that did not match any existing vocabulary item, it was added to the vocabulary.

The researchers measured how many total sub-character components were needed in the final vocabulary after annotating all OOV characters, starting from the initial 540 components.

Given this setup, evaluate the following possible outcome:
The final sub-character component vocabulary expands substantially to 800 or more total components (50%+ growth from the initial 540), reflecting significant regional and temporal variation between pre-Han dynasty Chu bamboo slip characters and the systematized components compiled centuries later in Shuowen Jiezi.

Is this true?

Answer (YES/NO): NO